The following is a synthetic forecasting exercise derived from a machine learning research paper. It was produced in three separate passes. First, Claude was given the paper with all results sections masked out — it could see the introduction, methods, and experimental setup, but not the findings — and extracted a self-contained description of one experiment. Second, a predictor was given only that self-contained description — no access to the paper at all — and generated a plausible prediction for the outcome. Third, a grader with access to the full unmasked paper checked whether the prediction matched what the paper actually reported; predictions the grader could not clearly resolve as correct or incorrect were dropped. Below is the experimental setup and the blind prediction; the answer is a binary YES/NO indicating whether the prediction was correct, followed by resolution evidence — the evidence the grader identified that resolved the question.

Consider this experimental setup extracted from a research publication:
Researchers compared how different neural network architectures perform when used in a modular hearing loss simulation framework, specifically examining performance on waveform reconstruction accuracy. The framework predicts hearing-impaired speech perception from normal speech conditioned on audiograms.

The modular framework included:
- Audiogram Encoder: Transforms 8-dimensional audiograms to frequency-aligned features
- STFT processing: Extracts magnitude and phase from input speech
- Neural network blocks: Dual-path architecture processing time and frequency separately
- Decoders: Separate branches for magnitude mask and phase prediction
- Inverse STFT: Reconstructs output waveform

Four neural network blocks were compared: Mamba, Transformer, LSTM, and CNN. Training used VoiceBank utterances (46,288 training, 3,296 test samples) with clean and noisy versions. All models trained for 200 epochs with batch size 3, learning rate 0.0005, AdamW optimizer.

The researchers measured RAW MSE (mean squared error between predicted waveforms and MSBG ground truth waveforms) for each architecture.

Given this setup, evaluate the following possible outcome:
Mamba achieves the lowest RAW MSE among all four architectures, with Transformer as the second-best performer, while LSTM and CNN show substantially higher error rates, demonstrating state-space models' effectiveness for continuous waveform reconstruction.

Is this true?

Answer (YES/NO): NO